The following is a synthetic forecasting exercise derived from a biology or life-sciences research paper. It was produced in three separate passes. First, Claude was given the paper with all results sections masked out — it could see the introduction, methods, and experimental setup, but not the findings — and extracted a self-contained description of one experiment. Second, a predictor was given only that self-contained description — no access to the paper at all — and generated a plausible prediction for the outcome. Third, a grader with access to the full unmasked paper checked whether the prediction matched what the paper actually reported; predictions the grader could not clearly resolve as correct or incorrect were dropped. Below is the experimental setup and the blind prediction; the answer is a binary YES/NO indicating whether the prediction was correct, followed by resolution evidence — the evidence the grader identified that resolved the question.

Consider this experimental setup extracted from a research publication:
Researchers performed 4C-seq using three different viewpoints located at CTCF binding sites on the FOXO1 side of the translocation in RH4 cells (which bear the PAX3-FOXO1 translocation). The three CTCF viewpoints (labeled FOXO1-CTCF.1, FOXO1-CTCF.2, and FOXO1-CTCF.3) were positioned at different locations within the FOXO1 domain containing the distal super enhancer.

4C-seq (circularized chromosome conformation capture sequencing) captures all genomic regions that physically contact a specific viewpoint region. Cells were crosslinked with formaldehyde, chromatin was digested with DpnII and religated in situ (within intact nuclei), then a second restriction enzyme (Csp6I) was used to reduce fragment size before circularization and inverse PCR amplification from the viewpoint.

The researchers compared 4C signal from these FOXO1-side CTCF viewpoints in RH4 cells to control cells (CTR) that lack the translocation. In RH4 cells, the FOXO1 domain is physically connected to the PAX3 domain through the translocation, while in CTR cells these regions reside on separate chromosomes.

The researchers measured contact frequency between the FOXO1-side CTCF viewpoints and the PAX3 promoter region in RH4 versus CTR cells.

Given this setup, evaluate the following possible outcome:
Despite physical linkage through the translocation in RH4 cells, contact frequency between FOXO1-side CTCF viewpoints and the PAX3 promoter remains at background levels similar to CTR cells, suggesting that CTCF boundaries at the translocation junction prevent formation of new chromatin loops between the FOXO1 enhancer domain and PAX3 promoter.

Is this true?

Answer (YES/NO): NO